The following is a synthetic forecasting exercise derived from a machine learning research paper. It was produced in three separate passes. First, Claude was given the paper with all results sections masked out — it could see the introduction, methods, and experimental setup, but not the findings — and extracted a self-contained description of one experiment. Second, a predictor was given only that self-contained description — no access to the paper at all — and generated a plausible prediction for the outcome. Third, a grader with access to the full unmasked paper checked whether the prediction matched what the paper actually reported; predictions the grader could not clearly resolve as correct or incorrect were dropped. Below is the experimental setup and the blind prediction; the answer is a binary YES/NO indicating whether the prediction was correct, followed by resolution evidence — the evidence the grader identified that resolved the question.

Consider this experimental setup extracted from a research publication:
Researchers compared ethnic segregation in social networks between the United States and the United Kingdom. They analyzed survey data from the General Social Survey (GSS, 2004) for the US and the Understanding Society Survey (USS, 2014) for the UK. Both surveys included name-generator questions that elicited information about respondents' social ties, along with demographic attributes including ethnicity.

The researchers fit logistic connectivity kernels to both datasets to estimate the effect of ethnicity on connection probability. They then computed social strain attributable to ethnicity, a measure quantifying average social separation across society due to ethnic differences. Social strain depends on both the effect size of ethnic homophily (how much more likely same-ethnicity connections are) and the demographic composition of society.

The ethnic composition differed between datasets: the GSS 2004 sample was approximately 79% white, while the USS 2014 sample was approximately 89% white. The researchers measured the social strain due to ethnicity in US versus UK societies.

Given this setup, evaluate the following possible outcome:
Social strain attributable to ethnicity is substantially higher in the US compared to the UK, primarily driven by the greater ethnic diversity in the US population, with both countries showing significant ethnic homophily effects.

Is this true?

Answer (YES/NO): NO